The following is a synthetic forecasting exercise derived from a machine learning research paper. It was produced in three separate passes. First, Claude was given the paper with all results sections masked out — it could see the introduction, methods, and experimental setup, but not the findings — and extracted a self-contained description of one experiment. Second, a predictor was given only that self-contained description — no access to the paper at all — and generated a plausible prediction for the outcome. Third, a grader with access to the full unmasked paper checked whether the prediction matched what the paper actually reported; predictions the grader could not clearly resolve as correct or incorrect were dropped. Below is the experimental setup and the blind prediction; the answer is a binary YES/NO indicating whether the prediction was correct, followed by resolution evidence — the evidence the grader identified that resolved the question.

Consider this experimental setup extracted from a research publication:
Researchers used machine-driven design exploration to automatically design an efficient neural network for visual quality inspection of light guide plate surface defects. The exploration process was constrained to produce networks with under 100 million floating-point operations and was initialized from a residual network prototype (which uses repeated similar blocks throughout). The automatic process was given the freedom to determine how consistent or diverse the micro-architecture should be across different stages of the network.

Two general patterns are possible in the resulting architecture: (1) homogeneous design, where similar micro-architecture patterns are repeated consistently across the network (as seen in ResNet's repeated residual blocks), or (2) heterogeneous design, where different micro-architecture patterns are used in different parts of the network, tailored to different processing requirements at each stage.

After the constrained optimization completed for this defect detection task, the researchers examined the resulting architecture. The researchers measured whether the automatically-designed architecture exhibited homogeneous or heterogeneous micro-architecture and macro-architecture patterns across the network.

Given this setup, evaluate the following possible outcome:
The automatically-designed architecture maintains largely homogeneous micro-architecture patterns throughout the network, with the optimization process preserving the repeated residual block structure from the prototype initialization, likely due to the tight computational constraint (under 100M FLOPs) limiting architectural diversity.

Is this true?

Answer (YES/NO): NO